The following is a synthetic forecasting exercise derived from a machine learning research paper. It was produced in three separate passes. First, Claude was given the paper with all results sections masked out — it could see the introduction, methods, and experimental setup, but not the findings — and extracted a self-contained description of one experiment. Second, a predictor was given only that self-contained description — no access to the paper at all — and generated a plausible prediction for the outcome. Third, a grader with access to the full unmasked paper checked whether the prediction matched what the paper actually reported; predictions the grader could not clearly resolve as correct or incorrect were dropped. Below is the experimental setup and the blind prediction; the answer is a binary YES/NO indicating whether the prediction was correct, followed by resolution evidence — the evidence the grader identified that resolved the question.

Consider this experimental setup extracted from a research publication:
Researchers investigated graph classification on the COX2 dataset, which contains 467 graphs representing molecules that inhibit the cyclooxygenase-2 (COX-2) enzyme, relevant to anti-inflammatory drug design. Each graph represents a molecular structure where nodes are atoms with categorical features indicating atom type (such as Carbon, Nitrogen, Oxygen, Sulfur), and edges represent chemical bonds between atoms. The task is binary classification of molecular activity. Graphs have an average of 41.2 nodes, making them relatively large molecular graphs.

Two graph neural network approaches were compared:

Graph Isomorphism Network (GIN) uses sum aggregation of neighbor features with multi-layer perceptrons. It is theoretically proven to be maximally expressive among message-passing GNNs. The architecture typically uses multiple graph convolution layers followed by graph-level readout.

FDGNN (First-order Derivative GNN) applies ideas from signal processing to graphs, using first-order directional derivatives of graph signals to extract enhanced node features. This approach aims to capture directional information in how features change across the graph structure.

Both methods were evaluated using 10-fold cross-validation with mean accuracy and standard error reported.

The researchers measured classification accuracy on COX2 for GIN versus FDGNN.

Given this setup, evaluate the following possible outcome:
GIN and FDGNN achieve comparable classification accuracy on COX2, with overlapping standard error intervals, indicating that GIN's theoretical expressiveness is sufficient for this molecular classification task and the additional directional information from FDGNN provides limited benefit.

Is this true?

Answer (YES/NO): YES